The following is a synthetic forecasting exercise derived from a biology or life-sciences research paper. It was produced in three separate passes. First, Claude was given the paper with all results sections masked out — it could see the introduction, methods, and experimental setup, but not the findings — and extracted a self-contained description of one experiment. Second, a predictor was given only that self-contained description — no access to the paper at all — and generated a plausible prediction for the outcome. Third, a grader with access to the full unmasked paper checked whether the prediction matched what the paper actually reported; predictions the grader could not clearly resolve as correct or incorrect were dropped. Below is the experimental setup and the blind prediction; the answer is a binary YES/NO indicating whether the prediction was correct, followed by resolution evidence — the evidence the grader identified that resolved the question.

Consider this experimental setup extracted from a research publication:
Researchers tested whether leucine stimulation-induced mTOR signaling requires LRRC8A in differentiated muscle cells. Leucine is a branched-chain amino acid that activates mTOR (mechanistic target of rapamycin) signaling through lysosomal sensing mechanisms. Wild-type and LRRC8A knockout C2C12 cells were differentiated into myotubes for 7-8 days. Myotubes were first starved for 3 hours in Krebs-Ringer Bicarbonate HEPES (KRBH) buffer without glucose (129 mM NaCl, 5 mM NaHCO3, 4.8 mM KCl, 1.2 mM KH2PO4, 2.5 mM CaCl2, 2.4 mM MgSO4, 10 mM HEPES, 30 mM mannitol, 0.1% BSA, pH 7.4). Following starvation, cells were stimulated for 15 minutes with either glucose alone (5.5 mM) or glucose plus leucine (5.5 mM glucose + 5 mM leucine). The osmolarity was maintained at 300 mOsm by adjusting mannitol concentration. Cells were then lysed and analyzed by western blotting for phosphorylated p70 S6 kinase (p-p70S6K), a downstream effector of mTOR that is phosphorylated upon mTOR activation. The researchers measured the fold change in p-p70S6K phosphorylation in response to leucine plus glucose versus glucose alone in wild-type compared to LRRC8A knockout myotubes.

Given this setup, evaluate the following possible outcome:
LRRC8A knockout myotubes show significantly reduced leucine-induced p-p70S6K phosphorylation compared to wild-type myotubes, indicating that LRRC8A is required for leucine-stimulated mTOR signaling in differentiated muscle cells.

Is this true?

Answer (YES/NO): YES